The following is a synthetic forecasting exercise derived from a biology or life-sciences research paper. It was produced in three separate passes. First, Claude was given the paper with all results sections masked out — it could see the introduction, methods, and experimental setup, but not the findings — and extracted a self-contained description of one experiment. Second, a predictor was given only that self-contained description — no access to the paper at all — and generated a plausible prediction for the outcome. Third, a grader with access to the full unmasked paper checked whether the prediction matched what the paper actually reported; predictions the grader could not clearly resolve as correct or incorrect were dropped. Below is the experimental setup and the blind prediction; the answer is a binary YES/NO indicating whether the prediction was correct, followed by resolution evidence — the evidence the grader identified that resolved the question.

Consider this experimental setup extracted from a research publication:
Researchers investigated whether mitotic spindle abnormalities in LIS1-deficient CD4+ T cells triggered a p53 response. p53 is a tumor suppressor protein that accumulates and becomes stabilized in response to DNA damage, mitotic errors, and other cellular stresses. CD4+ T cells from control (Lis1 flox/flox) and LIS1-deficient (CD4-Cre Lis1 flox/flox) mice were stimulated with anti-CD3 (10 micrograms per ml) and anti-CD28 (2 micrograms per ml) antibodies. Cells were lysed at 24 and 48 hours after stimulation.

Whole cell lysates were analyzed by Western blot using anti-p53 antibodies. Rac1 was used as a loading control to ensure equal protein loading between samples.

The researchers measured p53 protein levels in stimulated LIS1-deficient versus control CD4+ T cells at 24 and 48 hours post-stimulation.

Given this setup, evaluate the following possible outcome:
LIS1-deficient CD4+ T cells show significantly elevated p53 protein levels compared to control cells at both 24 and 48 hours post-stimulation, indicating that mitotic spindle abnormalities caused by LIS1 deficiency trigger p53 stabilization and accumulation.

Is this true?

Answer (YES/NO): NO